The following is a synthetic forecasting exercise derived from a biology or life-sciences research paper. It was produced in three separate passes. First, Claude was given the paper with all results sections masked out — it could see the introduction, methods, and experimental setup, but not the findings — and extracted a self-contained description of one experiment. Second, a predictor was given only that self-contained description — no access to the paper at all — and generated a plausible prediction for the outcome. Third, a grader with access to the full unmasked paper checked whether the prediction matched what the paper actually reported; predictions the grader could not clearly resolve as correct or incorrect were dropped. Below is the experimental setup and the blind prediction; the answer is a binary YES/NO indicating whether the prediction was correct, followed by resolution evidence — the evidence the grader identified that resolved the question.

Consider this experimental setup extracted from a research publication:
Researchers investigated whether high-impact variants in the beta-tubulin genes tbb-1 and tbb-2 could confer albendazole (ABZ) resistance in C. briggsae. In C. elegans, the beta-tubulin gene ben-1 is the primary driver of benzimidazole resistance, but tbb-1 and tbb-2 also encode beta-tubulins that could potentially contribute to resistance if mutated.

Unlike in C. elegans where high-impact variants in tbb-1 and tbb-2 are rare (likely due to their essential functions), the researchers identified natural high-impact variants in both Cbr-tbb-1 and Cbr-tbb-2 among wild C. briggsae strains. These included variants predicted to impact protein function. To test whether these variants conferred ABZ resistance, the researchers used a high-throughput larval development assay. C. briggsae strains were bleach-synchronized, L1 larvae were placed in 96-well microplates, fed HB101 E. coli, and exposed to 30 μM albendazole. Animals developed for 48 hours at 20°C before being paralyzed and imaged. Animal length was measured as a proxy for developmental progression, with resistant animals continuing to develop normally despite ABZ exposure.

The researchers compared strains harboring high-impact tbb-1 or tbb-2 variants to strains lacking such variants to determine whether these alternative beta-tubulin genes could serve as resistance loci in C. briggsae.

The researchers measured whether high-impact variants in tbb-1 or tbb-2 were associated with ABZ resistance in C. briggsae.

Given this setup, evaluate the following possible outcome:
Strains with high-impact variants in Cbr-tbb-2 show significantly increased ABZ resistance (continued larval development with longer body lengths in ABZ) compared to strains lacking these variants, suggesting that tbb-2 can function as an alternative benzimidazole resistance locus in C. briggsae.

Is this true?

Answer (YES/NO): NO